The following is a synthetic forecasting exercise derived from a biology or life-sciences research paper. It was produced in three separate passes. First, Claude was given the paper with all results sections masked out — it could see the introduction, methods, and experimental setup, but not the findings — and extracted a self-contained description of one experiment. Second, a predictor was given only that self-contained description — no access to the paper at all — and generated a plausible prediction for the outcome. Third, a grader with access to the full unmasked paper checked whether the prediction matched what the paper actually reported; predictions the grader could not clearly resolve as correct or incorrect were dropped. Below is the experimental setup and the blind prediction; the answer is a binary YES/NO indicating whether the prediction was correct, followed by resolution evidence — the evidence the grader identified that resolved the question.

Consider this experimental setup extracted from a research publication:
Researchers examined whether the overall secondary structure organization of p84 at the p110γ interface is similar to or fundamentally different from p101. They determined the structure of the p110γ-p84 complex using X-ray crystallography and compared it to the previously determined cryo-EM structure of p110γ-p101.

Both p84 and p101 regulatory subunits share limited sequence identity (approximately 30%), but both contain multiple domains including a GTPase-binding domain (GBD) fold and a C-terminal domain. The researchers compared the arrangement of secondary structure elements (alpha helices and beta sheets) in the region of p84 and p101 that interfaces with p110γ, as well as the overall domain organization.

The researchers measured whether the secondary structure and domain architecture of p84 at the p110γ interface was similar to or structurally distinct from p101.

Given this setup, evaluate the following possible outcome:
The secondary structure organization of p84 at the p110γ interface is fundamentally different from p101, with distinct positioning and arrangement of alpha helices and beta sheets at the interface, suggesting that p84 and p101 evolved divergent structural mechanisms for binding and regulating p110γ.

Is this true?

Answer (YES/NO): NO